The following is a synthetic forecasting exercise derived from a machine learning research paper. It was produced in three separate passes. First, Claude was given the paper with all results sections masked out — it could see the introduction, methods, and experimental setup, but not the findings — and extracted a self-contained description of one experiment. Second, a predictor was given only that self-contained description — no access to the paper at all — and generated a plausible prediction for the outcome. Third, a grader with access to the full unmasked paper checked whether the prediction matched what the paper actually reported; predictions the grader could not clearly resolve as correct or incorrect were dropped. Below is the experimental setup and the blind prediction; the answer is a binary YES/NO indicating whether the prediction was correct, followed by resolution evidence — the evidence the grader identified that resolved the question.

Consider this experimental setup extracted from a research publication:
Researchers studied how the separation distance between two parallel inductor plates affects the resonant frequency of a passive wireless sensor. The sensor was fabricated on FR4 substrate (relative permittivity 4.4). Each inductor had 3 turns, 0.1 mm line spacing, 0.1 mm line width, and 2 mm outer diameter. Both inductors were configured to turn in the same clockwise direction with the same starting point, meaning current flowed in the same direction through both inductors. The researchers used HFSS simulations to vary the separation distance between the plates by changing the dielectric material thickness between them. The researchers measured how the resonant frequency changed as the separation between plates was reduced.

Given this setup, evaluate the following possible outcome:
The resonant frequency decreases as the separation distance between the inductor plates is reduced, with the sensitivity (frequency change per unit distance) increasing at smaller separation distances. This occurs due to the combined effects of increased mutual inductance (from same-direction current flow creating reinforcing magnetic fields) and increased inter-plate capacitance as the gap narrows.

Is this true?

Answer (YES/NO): NO